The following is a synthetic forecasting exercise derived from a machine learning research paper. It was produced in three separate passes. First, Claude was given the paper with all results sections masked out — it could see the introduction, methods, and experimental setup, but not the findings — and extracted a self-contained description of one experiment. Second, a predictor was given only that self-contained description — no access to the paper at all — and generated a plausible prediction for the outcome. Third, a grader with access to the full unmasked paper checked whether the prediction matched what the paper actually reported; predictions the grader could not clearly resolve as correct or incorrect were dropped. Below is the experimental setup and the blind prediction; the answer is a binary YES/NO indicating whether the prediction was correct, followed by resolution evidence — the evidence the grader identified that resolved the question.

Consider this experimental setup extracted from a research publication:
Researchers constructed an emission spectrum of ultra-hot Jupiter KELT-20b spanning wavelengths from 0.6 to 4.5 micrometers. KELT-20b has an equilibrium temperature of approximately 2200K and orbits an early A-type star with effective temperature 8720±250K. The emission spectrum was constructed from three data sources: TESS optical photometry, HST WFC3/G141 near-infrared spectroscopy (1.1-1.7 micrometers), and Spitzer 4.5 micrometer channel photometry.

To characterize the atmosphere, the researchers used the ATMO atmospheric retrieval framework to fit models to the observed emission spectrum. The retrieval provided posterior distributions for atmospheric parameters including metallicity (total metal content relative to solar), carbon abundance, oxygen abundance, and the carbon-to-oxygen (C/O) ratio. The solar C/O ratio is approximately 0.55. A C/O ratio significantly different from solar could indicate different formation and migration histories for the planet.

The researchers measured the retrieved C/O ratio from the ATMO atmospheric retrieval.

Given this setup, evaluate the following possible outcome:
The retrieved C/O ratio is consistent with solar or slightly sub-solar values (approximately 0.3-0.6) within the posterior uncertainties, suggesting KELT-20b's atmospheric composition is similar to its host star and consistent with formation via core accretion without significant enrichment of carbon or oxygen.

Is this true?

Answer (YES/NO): NO